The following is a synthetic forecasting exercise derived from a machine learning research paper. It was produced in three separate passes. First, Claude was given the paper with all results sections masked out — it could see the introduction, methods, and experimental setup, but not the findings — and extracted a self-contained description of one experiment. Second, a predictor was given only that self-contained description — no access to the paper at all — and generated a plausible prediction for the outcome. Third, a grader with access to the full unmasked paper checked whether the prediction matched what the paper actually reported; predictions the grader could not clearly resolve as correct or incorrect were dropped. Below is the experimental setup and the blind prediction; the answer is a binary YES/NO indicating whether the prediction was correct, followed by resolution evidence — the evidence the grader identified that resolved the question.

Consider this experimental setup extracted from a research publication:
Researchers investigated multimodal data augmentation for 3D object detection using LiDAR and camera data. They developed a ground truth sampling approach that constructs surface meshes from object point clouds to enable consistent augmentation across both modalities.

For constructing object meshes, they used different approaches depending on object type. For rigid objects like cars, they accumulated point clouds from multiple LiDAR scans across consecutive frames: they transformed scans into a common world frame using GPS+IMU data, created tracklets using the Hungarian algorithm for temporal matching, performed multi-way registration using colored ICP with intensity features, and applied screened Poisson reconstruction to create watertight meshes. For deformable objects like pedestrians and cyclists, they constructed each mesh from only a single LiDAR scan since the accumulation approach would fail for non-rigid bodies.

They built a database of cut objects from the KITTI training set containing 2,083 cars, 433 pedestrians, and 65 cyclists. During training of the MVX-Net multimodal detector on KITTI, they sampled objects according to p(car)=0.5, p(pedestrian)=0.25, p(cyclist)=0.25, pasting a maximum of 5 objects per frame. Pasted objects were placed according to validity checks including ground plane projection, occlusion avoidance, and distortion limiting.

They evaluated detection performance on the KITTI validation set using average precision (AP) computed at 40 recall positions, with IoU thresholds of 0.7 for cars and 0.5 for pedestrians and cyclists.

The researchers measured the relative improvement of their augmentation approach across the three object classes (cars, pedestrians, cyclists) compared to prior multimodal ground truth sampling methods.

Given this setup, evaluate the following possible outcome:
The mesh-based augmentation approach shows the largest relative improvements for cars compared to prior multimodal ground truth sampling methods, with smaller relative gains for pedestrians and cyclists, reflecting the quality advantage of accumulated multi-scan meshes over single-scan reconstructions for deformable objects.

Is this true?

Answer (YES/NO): YES